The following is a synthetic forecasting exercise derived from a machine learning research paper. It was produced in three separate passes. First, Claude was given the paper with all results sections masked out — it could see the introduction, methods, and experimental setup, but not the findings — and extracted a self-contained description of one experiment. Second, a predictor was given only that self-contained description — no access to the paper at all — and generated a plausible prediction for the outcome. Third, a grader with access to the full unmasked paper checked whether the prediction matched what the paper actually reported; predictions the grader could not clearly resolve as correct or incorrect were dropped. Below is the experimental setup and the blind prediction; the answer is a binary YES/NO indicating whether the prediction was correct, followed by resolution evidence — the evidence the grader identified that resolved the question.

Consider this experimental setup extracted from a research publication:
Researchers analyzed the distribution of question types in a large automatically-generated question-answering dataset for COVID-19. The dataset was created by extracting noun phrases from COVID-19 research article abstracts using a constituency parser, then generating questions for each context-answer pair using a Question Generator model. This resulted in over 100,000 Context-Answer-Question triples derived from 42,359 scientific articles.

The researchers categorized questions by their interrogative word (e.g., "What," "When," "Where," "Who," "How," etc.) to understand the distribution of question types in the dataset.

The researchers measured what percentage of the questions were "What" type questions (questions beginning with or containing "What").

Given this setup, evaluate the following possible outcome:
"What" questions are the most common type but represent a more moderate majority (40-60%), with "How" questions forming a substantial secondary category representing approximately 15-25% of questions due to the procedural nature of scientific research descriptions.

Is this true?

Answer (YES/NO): NO